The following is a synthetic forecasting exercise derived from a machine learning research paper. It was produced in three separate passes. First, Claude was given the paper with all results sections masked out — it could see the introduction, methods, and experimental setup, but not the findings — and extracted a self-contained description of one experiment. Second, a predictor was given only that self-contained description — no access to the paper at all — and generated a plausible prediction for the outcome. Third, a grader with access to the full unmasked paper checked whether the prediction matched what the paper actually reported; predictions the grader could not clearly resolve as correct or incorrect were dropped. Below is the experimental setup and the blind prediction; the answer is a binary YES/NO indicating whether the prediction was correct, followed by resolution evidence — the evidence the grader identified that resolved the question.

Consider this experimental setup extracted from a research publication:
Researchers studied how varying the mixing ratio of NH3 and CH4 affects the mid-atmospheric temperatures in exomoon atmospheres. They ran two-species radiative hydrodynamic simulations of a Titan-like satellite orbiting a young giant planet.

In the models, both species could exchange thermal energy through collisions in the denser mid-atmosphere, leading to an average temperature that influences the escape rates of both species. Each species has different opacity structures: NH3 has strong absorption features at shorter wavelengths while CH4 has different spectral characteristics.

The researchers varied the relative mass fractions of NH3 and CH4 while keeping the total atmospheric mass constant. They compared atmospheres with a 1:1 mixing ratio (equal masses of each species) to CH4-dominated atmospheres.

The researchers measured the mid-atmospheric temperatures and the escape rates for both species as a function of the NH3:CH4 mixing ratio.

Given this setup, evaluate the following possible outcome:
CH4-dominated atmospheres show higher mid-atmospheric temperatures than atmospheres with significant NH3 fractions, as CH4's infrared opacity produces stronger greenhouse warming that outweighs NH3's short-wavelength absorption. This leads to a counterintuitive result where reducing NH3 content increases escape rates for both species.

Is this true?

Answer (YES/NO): YES